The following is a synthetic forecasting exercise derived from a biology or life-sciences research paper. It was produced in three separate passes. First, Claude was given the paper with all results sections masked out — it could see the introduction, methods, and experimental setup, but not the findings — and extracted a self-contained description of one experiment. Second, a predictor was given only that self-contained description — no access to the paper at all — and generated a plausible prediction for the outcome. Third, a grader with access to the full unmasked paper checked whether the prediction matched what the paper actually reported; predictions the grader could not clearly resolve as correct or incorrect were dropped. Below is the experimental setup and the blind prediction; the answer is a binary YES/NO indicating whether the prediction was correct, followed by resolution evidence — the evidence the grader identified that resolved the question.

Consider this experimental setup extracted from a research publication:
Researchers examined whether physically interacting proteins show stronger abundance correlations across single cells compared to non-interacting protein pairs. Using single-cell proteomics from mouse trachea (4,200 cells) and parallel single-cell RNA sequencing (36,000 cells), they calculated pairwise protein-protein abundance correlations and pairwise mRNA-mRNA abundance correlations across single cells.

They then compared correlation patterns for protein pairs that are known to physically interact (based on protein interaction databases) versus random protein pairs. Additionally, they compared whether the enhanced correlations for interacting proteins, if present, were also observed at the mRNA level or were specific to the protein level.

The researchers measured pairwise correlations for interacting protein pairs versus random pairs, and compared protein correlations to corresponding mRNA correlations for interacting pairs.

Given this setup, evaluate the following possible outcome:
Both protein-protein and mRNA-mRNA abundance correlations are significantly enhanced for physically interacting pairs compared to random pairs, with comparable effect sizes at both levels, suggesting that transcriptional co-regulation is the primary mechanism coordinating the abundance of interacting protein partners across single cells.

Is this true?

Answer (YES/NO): NO